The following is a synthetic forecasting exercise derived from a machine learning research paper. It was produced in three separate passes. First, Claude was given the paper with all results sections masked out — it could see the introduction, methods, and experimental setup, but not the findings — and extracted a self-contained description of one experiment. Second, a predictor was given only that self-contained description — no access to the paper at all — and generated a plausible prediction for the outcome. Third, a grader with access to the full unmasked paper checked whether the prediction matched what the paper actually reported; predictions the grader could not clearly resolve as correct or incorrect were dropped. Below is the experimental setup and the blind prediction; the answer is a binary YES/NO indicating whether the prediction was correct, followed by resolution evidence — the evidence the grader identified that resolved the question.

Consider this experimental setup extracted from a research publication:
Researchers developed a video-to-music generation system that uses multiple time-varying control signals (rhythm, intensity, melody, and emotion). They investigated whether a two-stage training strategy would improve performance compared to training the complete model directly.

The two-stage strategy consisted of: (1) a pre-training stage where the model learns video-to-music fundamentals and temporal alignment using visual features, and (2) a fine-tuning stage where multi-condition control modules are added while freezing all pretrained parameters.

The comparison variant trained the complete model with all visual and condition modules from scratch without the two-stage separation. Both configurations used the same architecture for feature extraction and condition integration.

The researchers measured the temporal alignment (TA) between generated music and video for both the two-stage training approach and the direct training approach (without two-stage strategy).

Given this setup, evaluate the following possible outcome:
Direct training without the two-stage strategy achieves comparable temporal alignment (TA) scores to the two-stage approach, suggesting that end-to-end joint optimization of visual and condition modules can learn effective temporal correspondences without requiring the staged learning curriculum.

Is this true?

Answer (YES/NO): NO